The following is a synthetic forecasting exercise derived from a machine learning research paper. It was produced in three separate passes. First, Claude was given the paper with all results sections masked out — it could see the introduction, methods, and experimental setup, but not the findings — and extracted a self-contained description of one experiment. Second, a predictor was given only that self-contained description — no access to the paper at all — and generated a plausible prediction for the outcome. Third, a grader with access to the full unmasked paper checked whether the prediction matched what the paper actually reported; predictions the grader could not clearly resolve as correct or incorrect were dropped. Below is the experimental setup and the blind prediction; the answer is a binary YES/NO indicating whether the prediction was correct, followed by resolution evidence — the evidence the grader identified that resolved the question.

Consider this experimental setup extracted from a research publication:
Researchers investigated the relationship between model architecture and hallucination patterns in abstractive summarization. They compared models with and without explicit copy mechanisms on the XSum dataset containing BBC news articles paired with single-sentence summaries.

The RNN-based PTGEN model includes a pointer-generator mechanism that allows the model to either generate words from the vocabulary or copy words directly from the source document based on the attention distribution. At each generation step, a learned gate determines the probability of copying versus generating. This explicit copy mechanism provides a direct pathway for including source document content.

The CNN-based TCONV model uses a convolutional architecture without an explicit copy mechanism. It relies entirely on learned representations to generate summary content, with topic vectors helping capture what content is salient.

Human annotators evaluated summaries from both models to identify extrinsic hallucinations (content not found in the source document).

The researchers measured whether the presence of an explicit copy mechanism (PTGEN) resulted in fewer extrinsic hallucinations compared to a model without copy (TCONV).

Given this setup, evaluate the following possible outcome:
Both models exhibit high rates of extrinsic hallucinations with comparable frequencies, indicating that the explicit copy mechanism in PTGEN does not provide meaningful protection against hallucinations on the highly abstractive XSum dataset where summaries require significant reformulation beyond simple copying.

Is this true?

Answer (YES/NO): NO